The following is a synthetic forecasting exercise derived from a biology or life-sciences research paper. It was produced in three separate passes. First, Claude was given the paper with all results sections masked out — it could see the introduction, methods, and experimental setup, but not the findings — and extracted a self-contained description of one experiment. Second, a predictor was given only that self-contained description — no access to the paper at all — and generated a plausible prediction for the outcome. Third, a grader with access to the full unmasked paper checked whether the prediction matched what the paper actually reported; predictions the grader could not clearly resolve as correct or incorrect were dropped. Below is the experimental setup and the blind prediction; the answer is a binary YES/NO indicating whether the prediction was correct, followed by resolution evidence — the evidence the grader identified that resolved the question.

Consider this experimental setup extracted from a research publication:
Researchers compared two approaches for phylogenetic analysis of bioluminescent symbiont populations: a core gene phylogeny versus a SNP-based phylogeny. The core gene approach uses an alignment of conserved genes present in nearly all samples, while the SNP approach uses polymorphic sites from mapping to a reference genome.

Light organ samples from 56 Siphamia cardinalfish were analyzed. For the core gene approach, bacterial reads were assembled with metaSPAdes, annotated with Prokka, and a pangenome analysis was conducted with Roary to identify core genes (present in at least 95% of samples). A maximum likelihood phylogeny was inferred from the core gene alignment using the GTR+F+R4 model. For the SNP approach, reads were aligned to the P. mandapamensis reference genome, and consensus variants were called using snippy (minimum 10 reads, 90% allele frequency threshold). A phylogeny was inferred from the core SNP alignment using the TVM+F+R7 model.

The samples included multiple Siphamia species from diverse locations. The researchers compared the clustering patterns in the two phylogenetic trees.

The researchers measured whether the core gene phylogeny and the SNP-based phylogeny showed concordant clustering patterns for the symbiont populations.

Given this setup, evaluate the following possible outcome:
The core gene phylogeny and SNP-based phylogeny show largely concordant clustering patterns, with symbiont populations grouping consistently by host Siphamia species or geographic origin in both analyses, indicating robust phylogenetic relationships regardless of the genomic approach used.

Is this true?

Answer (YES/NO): YES